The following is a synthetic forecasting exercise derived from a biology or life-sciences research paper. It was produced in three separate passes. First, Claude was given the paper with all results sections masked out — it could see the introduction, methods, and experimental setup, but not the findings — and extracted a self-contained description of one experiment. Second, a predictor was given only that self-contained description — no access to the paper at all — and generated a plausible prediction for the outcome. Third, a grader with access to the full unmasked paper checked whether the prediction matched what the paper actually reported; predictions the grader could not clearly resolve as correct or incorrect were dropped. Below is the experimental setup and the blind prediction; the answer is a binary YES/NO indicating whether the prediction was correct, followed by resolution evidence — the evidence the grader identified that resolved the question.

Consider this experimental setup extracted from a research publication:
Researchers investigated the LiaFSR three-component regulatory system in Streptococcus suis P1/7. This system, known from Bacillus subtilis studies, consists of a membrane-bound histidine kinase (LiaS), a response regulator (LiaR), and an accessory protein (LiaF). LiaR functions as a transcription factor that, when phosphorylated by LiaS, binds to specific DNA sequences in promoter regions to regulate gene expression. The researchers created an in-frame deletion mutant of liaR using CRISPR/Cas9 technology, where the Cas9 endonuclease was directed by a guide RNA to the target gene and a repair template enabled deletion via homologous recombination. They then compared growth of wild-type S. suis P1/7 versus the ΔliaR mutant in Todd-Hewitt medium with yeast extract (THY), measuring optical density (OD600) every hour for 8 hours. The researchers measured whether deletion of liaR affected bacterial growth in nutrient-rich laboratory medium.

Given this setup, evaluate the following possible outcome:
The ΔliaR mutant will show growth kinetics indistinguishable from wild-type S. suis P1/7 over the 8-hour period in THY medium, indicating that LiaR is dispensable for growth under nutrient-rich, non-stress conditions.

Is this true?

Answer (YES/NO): NO